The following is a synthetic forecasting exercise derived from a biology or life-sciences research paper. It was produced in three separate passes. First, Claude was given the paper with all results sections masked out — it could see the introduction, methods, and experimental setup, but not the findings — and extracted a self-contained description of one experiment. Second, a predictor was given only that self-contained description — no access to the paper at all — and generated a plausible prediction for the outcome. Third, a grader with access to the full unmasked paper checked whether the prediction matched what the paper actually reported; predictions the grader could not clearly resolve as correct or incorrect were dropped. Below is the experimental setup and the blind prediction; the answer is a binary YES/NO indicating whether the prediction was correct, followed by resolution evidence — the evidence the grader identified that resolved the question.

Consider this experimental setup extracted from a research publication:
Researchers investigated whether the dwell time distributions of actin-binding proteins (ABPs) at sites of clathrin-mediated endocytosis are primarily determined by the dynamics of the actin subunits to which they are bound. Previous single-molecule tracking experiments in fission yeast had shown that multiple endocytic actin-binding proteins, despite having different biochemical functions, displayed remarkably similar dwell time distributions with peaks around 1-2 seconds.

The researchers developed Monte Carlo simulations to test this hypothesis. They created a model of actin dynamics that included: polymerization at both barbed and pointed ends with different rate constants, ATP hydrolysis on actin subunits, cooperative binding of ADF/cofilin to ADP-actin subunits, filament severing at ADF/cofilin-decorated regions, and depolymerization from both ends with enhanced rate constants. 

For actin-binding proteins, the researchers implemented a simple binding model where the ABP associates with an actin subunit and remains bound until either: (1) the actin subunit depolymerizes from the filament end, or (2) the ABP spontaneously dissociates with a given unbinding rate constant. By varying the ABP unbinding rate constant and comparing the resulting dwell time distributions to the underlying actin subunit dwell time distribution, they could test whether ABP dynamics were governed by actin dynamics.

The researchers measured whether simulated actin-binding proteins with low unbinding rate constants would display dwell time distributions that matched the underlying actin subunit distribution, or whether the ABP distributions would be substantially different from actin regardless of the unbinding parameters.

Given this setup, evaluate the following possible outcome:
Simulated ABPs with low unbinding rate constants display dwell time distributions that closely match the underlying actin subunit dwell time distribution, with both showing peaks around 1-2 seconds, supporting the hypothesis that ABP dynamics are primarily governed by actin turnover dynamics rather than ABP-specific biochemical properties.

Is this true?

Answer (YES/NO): YES